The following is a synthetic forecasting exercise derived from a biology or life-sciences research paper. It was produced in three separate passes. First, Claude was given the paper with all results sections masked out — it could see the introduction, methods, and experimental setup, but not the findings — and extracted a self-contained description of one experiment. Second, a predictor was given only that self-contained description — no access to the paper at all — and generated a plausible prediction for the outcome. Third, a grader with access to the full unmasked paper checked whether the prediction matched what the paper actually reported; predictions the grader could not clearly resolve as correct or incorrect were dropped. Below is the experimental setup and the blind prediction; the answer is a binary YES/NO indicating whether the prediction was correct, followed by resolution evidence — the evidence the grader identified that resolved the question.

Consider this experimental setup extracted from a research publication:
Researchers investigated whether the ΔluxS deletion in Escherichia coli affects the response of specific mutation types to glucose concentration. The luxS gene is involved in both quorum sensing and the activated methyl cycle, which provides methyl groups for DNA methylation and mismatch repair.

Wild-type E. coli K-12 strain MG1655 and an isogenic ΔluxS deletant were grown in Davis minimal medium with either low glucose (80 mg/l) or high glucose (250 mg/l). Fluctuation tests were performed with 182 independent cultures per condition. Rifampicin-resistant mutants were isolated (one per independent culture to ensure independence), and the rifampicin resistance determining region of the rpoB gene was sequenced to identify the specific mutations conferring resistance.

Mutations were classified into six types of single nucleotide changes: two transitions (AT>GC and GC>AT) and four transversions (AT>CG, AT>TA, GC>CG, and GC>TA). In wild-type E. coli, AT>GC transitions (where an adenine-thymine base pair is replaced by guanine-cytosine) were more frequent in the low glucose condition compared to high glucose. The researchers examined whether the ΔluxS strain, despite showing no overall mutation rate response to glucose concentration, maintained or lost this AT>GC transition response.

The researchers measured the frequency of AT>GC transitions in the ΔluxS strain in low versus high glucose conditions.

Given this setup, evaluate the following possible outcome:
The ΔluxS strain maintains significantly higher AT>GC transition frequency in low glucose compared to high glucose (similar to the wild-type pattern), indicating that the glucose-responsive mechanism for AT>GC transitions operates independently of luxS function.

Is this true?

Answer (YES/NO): YES